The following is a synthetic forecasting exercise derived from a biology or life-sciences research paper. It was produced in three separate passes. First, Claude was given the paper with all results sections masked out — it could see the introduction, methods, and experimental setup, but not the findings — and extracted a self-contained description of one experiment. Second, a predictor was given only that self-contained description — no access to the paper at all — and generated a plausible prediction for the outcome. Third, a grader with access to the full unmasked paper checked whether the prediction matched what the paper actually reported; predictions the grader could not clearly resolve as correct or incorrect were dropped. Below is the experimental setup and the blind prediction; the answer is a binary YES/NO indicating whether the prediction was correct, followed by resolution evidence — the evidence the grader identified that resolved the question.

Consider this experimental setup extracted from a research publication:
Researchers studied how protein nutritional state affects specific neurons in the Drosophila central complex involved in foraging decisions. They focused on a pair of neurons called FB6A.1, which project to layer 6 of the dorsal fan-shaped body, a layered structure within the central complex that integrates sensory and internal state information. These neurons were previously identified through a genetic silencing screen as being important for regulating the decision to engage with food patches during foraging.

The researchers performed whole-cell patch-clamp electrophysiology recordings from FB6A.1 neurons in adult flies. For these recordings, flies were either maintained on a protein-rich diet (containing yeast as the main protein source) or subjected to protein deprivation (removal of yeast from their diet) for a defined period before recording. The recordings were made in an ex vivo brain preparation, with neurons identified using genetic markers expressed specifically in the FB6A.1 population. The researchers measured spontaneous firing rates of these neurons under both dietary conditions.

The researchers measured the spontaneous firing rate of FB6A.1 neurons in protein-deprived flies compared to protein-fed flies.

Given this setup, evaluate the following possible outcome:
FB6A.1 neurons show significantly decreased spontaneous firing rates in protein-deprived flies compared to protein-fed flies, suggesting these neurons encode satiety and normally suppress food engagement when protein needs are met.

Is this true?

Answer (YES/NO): YES